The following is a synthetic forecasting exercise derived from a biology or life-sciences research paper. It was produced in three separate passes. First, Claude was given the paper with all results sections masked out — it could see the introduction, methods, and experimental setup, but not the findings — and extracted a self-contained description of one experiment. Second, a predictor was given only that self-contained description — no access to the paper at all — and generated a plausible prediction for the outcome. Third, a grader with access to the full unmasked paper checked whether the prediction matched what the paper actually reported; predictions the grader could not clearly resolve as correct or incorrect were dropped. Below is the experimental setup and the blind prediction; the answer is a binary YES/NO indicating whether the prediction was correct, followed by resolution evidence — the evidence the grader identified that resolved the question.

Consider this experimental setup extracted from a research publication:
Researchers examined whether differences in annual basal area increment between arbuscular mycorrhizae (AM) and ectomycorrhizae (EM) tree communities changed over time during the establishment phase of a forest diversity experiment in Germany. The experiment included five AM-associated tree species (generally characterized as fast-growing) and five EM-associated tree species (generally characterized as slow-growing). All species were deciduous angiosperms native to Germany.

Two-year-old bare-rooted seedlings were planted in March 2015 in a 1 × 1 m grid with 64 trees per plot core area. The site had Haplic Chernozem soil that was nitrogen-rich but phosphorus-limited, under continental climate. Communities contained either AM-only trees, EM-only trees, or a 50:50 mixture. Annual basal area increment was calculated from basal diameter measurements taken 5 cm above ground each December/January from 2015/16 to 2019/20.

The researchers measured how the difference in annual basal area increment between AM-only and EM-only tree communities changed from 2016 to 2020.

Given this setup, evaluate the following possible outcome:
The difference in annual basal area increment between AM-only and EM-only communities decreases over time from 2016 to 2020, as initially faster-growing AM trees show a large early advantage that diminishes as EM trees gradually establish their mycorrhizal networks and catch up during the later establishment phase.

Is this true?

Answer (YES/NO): YES